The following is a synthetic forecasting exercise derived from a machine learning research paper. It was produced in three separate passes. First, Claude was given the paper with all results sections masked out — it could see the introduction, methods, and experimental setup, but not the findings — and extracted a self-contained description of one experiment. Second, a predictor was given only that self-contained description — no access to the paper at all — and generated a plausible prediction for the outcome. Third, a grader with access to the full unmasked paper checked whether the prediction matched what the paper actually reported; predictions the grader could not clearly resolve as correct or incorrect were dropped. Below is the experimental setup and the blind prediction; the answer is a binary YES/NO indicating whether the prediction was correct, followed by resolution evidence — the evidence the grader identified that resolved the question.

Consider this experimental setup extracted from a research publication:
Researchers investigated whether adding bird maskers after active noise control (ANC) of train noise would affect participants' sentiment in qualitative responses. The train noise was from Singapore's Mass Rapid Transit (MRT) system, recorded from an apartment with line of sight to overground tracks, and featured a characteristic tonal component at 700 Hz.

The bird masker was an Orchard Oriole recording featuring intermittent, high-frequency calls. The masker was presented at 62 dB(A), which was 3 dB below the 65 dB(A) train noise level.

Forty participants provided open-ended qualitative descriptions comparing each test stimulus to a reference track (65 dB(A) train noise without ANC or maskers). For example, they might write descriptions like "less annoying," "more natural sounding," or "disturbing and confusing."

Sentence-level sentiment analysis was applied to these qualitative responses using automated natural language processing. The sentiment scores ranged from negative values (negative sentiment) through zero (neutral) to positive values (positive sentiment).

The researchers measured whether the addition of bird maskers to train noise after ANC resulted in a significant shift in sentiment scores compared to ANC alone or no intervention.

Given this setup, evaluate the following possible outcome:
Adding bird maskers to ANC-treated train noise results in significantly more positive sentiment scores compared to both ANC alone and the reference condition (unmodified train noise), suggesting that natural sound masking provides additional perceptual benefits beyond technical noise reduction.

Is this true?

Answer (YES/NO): YES